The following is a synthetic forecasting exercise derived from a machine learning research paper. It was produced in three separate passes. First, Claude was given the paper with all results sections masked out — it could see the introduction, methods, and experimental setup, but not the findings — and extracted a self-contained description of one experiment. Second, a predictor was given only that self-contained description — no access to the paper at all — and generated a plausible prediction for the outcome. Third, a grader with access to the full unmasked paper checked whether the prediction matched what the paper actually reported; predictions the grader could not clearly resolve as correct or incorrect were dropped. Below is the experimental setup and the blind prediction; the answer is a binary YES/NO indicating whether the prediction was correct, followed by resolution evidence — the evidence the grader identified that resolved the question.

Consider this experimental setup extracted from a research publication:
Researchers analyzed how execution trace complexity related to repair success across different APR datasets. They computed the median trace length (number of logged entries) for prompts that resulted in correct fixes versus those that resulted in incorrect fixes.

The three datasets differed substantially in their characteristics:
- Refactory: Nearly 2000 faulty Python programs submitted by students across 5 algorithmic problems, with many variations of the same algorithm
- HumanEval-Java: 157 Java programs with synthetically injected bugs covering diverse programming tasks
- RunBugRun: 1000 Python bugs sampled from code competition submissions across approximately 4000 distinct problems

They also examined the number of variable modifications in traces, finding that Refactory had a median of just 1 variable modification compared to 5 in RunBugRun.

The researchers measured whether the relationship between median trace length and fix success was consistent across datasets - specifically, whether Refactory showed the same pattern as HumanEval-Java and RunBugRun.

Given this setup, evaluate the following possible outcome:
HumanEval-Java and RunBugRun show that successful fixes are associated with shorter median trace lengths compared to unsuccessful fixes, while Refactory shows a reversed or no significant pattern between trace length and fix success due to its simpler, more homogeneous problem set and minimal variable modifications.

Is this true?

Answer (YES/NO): YES